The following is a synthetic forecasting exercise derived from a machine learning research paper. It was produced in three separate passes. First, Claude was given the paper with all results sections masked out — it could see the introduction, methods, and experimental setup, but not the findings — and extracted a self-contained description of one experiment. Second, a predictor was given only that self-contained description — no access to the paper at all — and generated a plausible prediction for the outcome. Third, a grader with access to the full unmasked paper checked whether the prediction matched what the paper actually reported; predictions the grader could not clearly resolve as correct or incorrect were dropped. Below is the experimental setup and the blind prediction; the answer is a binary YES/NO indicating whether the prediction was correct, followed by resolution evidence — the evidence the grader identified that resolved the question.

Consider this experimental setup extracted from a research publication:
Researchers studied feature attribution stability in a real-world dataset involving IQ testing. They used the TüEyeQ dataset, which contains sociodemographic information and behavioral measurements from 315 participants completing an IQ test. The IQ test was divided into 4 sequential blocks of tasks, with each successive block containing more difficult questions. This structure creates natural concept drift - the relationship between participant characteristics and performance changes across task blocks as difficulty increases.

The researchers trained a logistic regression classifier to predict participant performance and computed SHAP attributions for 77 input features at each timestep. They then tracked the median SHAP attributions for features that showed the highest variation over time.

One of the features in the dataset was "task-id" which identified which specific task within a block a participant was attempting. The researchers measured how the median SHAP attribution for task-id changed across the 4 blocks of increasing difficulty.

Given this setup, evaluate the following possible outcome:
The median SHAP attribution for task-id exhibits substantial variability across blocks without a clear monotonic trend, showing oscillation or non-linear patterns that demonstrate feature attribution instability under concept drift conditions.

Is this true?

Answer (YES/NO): NO